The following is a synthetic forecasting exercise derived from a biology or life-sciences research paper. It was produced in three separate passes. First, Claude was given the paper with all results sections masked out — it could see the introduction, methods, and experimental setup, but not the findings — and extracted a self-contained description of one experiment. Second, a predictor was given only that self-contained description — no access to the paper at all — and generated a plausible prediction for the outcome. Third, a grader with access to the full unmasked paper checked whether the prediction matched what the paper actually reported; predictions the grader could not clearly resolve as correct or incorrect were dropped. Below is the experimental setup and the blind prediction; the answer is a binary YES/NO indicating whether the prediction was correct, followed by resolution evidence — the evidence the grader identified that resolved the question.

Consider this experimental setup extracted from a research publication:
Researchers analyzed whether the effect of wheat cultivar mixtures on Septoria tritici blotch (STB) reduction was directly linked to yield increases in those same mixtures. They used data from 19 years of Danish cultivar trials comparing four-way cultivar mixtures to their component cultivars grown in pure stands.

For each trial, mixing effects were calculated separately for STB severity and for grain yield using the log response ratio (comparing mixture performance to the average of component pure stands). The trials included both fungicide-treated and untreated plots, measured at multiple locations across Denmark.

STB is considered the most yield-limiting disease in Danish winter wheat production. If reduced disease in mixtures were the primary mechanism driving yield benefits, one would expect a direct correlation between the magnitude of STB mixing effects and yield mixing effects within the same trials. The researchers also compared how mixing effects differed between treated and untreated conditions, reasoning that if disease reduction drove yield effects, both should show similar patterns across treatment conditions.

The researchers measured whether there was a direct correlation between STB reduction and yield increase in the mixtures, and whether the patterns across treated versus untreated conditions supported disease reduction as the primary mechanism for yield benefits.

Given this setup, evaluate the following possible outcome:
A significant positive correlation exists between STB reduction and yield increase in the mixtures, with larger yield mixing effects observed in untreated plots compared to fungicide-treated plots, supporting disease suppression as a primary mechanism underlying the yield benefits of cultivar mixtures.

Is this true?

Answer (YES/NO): NO